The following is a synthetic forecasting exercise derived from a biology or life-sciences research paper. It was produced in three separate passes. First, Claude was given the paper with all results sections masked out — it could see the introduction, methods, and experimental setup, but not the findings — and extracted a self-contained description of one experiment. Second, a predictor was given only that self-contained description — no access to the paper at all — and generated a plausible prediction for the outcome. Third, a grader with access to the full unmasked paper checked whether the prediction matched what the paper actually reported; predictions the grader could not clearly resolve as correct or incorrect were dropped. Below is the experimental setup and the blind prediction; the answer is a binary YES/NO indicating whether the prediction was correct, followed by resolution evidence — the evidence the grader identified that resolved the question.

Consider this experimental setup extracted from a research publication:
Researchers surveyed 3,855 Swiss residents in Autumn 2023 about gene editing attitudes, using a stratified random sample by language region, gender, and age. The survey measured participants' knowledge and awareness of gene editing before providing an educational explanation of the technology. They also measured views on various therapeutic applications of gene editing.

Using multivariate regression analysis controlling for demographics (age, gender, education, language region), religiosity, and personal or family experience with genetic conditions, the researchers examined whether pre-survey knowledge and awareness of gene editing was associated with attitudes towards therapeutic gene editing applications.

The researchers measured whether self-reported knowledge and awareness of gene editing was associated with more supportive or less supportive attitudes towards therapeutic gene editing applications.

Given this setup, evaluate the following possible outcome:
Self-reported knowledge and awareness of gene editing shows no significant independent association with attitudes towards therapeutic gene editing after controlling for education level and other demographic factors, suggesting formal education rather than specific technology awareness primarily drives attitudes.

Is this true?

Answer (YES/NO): NO